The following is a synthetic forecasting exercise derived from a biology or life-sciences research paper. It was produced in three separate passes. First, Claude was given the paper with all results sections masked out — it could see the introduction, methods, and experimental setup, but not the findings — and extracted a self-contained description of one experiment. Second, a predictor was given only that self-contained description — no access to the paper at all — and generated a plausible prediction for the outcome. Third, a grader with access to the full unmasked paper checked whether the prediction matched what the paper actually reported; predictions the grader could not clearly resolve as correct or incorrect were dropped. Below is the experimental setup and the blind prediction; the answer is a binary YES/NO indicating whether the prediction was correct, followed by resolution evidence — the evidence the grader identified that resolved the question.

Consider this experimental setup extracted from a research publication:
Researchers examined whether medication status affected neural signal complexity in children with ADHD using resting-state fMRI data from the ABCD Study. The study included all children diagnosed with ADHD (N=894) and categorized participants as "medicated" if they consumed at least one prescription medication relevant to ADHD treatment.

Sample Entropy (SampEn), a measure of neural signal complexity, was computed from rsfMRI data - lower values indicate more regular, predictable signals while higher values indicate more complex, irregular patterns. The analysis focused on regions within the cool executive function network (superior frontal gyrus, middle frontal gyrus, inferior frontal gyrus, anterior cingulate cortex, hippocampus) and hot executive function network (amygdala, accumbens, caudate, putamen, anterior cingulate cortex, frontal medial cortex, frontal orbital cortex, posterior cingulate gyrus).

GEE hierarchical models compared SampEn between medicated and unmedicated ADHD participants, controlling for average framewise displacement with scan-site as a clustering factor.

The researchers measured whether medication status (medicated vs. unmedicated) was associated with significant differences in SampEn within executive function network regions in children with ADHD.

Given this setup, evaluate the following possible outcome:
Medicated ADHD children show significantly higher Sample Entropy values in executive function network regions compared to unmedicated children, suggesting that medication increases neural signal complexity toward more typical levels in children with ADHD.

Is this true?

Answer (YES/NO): NO